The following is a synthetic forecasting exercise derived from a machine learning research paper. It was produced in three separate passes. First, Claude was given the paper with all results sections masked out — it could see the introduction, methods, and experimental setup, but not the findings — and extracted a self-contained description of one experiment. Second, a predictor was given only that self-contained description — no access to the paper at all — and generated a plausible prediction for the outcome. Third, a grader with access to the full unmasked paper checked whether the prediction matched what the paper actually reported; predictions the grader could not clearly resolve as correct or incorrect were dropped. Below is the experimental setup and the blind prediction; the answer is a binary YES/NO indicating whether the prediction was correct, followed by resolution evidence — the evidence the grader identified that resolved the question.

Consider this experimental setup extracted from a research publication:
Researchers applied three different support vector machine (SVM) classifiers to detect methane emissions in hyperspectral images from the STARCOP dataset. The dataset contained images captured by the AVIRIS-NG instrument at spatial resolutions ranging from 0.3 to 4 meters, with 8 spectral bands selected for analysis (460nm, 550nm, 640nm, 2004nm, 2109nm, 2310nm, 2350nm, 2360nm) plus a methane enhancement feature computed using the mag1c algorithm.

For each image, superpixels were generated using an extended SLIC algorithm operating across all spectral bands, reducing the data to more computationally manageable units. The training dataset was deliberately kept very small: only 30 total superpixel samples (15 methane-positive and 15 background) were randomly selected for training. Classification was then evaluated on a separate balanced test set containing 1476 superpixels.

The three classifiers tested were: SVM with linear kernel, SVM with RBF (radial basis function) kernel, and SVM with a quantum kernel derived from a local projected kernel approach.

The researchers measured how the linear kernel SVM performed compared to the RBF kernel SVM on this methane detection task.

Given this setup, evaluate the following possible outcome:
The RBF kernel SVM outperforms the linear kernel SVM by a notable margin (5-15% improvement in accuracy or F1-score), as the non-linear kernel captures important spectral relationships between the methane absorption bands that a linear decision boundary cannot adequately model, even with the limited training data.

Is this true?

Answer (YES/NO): NO